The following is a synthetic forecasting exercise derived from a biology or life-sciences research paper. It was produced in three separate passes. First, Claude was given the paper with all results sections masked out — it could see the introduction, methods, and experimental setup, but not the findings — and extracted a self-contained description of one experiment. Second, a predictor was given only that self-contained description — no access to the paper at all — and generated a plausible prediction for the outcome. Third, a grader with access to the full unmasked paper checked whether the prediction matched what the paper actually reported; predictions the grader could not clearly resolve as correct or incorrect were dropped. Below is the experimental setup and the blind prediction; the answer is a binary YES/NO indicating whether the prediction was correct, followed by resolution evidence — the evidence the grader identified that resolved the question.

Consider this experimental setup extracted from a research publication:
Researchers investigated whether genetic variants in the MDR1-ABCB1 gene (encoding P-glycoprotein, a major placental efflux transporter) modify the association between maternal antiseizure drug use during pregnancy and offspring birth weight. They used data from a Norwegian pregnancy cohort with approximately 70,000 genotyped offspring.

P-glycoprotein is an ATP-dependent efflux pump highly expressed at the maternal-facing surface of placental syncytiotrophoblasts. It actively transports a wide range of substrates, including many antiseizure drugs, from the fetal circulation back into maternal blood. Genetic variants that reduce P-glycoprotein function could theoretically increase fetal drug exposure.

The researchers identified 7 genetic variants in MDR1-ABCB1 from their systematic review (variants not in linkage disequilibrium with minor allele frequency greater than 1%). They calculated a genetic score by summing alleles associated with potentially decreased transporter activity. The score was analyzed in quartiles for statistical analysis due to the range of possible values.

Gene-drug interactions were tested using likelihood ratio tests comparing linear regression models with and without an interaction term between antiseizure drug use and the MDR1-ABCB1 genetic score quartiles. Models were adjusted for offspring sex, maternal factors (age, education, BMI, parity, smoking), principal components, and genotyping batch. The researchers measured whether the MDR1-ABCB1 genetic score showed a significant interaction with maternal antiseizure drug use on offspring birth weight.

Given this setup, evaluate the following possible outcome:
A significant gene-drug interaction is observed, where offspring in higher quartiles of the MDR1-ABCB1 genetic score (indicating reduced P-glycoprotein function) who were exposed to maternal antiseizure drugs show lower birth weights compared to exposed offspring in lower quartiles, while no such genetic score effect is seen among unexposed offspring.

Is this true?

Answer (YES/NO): NO